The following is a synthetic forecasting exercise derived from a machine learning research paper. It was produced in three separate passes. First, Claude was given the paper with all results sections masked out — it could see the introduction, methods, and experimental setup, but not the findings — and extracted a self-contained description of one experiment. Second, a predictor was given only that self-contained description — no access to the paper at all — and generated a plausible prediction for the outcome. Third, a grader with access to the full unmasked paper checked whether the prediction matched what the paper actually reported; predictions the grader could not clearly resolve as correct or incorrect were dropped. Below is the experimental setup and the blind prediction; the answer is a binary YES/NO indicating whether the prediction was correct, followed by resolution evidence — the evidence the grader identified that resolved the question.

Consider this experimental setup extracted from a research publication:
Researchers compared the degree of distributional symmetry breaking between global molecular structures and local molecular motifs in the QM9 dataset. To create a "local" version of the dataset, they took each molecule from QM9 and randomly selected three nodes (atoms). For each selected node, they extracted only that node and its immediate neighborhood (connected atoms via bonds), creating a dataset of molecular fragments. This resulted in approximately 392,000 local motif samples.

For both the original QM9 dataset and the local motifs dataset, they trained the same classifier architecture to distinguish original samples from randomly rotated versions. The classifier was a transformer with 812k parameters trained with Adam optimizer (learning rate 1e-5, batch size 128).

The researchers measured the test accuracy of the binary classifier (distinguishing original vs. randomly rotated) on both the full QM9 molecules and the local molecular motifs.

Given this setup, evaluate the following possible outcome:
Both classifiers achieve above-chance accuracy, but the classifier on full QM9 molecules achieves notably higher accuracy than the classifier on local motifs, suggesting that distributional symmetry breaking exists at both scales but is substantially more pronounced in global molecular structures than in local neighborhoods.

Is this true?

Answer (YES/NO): YES